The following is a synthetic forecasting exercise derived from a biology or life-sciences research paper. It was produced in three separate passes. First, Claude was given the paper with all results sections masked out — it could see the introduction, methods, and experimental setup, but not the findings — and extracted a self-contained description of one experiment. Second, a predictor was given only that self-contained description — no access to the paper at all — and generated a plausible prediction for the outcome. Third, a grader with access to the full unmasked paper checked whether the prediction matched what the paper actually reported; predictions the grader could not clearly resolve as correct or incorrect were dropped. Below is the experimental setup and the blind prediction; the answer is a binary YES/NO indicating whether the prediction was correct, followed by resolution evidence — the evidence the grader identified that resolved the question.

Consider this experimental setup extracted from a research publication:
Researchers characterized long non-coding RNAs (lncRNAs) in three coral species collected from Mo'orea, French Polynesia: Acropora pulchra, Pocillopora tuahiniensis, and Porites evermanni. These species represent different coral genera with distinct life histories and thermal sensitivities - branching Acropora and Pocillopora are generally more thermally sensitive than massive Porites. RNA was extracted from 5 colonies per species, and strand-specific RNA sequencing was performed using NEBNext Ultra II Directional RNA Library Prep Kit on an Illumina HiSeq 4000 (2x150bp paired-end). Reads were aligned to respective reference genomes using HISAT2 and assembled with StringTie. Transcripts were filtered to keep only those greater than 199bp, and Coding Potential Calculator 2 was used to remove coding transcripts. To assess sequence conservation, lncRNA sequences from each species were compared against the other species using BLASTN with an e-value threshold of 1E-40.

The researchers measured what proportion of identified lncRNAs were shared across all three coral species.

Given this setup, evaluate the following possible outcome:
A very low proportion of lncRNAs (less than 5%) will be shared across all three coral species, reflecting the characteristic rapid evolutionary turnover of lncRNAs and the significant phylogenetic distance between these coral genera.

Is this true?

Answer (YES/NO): YES